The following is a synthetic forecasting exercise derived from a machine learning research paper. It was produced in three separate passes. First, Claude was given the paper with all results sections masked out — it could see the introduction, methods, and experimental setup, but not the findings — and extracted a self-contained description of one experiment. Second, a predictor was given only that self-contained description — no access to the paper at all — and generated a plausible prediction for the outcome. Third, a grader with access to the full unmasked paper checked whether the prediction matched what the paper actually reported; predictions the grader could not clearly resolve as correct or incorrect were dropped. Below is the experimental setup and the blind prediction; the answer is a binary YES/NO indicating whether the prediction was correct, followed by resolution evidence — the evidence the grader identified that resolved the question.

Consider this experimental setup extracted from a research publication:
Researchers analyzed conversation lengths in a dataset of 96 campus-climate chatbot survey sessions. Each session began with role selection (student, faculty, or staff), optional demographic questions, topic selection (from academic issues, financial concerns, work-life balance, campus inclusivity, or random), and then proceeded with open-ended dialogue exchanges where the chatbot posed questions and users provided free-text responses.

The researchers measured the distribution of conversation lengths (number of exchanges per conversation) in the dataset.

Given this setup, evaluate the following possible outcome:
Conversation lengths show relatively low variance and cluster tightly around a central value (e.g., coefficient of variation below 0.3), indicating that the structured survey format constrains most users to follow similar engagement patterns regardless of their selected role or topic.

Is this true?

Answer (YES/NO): NO